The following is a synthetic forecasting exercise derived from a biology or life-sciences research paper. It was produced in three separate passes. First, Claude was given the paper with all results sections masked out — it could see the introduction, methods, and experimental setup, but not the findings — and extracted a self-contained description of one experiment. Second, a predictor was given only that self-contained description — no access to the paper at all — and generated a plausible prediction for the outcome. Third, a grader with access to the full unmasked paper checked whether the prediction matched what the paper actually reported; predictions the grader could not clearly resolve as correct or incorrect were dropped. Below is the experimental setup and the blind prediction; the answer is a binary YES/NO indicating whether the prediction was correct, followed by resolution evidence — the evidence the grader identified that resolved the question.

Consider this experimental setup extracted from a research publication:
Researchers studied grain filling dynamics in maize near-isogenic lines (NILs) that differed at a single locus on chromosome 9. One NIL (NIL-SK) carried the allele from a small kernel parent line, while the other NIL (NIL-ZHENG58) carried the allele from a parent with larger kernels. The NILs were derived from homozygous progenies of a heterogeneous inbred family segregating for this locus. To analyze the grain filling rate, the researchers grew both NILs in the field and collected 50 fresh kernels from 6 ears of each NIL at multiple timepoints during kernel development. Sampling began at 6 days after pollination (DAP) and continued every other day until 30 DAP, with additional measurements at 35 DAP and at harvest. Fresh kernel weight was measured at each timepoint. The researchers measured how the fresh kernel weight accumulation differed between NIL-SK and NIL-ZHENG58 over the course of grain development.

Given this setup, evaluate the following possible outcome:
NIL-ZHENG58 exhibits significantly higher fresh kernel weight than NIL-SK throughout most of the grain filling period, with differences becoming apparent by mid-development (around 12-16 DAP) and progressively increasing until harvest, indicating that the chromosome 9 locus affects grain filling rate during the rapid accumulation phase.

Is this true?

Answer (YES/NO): NO